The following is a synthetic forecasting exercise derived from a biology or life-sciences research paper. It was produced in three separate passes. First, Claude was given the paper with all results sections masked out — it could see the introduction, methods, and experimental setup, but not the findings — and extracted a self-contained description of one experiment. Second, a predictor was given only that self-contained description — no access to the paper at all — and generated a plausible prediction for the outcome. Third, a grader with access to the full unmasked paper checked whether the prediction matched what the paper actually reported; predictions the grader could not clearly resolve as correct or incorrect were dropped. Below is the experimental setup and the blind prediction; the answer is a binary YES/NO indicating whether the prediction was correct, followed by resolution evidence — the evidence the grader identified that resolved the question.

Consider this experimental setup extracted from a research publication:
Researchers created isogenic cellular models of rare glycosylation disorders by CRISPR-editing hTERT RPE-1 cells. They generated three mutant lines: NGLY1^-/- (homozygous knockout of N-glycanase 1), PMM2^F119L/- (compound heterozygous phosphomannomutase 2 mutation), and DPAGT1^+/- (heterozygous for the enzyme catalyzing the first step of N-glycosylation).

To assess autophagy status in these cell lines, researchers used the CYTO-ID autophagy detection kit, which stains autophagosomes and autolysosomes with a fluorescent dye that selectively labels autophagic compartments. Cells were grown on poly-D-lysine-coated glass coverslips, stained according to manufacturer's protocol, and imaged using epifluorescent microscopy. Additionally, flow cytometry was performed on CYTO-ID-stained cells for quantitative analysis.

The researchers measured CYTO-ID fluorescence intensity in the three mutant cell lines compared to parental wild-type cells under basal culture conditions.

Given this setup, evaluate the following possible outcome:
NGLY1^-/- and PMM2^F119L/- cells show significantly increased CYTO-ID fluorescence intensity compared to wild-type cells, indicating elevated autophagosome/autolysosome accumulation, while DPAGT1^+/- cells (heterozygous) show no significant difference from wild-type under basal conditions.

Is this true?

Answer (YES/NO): NO